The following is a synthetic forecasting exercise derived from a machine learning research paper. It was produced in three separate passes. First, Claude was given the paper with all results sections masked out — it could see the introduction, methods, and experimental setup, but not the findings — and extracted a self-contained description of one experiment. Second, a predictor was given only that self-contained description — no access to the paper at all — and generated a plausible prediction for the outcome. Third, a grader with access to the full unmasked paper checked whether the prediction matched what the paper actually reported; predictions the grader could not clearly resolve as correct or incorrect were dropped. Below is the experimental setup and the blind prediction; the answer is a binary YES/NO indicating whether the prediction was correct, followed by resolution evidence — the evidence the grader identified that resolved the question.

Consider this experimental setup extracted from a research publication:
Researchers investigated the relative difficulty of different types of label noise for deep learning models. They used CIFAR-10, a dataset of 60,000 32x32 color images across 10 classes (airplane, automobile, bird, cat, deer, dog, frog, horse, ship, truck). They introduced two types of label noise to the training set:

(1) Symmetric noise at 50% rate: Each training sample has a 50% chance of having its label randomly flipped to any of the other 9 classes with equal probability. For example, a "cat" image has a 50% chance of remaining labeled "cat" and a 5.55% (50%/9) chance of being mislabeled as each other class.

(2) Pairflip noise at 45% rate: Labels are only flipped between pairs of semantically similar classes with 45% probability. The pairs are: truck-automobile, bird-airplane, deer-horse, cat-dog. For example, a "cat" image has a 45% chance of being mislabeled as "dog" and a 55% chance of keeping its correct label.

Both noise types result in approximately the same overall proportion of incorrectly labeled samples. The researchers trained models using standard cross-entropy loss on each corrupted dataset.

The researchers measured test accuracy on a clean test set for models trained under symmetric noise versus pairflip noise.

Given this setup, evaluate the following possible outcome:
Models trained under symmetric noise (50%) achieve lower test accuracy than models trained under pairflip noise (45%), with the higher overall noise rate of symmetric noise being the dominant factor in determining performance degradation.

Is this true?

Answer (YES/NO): NO